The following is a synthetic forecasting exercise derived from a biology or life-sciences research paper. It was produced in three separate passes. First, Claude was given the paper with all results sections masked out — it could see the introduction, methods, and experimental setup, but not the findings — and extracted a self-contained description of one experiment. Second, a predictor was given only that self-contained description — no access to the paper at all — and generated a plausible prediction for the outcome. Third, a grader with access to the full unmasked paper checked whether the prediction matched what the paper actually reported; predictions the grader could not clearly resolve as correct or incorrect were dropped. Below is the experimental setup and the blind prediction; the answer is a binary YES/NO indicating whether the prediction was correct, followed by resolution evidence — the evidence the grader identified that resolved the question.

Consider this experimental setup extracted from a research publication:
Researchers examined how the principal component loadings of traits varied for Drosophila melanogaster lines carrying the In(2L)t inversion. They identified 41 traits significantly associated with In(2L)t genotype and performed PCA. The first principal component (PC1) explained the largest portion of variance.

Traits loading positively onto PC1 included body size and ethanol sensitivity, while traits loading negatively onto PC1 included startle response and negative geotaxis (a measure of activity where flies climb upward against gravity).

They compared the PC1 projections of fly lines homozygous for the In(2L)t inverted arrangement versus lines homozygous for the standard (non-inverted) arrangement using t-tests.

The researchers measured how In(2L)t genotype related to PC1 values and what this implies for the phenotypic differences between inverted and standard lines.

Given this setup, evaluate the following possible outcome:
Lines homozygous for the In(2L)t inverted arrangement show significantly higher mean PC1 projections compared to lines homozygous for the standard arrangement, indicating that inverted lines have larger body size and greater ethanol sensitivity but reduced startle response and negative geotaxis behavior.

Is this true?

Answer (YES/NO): NO